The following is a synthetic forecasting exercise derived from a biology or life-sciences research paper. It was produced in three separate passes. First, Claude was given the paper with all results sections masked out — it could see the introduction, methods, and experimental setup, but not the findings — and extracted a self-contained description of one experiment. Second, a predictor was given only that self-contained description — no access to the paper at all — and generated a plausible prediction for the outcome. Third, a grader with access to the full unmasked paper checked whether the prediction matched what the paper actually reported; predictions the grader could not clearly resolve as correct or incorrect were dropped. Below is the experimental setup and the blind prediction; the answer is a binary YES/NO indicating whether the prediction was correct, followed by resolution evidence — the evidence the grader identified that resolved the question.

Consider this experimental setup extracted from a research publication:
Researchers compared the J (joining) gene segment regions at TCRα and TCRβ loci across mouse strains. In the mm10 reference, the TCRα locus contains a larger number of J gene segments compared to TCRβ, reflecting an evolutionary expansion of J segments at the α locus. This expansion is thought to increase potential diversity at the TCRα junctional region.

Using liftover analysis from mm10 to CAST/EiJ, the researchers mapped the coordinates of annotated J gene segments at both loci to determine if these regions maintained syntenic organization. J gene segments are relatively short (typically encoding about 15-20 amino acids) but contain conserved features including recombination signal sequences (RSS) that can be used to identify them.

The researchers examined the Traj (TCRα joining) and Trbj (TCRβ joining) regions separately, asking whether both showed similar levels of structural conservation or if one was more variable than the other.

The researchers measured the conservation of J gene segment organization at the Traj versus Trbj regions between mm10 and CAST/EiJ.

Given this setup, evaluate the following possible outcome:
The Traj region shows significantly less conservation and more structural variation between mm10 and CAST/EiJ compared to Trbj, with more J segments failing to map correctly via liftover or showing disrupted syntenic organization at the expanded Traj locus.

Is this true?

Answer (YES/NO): NO